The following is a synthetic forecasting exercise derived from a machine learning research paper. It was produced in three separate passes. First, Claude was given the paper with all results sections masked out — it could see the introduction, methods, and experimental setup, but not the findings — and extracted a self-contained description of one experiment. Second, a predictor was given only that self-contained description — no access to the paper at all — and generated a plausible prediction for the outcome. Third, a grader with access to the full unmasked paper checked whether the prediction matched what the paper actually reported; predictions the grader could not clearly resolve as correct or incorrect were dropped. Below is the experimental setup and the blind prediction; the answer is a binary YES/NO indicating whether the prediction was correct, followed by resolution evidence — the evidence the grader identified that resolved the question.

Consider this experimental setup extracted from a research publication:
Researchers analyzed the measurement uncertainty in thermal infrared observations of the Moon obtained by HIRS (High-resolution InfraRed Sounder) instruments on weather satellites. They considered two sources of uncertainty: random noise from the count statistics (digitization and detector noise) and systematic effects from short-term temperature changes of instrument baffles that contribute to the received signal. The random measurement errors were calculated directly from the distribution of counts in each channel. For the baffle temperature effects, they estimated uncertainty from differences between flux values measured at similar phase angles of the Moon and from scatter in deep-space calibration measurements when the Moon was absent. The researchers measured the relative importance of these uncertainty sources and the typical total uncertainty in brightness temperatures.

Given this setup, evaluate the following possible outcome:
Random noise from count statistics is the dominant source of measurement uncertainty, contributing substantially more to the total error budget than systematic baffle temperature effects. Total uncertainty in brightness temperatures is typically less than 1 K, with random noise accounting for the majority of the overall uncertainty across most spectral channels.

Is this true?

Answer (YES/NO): NO